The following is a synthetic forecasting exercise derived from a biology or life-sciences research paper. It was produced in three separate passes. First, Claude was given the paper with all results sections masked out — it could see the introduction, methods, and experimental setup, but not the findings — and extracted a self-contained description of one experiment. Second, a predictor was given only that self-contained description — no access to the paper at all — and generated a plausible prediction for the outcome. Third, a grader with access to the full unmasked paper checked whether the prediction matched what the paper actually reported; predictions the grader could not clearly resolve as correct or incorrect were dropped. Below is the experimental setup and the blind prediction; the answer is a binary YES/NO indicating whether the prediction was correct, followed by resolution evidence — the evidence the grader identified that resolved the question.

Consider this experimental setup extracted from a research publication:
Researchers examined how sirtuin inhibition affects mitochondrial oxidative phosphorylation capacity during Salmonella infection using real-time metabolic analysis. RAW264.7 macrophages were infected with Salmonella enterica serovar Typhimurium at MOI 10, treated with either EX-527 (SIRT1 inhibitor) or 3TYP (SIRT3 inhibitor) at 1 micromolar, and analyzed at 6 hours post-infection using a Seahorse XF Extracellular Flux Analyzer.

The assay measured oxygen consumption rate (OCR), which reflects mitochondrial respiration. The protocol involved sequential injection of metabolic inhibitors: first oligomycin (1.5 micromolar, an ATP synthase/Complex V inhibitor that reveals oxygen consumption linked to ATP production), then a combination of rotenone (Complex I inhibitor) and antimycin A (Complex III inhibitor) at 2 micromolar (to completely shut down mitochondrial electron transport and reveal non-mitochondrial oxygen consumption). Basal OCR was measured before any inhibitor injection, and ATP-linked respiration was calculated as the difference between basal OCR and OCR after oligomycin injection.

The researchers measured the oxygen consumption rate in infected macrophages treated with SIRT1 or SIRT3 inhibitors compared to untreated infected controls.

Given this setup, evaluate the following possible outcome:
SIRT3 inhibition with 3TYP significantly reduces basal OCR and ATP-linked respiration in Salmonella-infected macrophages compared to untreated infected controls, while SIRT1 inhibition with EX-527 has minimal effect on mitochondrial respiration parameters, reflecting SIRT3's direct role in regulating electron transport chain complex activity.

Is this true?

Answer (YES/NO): NO